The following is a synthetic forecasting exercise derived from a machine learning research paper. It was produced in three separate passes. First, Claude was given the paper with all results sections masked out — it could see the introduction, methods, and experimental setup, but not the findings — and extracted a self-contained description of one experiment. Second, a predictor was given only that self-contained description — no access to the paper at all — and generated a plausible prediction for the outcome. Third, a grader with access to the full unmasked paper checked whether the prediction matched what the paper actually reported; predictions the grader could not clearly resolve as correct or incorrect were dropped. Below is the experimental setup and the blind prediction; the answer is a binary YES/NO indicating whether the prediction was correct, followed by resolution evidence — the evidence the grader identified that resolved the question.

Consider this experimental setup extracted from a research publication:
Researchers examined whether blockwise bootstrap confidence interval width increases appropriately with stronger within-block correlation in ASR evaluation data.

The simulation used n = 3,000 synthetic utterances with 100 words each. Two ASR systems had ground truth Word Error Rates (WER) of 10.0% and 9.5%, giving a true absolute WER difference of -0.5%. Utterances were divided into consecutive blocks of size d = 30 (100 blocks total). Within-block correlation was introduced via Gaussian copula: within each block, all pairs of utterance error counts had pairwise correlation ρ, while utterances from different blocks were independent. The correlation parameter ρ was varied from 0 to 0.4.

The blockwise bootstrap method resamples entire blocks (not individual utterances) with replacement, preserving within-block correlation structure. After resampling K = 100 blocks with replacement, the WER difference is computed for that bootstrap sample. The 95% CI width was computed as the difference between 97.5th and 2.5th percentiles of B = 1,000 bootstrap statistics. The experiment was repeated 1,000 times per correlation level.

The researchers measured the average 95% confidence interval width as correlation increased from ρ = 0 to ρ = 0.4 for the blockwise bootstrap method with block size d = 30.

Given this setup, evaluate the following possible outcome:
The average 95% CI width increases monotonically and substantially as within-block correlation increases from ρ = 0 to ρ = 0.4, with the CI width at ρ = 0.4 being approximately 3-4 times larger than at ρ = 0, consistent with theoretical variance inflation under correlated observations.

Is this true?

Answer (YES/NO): YES